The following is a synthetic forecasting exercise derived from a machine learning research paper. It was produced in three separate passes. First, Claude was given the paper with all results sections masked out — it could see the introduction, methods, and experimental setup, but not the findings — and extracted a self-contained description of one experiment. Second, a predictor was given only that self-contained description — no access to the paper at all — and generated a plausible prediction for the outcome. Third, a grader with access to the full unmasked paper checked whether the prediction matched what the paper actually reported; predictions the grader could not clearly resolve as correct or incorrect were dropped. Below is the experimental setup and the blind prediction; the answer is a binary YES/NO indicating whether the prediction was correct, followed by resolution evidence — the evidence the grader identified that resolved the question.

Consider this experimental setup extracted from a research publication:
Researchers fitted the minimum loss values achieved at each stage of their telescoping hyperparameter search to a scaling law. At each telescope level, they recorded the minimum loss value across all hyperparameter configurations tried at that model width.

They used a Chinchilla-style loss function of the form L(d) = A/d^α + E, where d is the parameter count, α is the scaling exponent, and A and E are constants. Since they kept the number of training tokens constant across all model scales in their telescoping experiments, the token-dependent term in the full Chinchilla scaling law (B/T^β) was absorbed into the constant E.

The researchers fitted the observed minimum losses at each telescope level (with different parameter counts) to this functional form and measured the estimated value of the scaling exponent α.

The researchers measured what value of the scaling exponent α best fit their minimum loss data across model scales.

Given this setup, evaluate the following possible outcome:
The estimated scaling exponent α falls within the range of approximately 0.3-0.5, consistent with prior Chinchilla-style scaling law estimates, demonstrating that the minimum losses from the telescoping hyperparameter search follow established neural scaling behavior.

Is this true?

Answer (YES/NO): YES